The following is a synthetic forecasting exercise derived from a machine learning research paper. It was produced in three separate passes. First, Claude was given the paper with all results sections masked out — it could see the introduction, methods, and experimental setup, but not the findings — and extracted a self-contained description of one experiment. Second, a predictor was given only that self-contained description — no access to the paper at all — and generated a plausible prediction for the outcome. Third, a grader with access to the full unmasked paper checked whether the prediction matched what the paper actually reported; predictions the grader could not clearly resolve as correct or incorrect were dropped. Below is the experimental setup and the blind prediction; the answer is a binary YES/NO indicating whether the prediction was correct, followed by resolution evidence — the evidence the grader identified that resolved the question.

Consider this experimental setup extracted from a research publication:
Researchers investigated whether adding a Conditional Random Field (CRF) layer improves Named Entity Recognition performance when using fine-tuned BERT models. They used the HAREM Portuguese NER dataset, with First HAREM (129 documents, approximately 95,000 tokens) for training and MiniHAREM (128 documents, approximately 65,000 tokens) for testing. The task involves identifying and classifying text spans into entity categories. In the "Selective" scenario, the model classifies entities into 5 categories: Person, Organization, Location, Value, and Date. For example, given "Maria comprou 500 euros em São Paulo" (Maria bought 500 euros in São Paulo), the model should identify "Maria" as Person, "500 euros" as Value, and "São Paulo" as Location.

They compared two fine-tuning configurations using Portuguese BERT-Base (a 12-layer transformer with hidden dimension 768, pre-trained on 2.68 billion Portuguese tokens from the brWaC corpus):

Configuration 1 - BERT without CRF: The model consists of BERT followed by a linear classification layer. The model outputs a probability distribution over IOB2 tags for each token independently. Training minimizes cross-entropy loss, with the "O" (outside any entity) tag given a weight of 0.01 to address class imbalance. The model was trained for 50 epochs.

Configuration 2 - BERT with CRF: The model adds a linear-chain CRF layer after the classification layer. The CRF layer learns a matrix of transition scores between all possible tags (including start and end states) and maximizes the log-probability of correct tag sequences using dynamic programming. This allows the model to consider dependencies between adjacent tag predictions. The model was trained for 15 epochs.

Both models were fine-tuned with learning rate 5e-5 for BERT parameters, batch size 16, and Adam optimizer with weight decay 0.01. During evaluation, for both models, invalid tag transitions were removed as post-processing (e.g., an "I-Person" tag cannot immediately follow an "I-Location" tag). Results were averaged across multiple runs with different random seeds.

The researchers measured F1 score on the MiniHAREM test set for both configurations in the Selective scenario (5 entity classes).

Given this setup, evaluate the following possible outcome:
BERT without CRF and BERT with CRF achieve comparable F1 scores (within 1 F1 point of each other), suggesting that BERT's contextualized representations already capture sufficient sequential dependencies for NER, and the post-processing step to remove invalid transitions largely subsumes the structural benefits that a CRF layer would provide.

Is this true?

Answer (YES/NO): YES